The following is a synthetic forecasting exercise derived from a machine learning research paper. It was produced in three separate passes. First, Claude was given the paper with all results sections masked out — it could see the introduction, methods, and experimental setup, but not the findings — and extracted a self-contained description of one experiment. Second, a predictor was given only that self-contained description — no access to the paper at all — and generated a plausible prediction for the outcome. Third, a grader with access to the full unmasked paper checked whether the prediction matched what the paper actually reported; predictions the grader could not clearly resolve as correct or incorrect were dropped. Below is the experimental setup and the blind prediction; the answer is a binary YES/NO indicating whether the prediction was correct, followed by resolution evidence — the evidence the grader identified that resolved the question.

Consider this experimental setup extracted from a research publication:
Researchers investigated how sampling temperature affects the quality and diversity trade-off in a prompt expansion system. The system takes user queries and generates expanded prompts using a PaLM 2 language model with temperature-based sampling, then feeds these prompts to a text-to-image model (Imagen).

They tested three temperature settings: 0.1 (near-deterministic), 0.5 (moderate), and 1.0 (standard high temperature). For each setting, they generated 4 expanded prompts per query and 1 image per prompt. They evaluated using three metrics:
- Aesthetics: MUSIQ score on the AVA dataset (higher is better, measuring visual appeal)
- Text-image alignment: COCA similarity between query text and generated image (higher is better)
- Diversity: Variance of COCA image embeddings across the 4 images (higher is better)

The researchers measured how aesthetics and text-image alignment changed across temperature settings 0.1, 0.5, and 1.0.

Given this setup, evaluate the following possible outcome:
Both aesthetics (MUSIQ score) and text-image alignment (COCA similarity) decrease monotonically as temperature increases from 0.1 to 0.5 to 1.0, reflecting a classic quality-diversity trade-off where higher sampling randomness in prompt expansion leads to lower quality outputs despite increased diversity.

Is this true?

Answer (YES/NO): NO